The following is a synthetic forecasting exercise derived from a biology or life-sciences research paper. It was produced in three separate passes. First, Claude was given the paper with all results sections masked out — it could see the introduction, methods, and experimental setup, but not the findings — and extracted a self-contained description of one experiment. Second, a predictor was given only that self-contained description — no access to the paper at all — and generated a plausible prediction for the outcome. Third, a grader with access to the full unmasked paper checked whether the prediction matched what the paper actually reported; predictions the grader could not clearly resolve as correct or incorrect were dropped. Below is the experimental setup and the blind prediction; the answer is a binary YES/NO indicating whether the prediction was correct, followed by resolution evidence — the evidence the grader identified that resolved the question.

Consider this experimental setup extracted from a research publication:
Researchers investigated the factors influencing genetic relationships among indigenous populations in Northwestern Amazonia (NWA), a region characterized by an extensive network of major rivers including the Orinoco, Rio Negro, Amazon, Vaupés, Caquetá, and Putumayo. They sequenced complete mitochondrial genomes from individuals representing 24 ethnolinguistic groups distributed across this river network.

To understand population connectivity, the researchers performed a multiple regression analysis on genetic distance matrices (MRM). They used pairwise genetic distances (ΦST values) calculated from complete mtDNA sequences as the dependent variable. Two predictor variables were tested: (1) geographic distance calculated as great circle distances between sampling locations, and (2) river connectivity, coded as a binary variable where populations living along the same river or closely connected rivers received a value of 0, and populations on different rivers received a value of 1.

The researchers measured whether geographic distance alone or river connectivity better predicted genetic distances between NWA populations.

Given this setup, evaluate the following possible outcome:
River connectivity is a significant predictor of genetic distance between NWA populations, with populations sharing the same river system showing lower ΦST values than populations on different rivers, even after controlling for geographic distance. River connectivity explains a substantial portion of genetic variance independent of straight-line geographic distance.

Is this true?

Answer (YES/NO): NO